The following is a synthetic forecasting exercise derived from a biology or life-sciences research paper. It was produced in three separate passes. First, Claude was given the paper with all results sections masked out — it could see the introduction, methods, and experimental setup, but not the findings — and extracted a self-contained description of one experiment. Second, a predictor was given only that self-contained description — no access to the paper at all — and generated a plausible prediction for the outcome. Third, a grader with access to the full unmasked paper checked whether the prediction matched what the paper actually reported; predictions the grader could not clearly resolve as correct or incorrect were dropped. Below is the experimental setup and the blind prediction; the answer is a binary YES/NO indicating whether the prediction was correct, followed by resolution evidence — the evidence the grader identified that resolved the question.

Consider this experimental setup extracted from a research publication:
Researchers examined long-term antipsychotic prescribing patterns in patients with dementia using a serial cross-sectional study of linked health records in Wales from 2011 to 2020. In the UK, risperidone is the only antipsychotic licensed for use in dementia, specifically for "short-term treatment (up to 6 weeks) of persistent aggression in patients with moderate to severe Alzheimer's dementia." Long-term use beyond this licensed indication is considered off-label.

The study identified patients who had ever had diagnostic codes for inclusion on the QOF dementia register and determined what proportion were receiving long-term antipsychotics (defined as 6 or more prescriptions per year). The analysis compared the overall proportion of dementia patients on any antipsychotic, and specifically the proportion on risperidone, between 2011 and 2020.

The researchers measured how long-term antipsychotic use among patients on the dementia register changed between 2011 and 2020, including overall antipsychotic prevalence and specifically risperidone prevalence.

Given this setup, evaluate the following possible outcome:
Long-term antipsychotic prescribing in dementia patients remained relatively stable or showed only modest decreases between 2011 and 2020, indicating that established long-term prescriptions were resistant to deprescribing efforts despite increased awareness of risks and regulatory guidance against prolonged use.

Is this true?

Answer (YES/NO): NO